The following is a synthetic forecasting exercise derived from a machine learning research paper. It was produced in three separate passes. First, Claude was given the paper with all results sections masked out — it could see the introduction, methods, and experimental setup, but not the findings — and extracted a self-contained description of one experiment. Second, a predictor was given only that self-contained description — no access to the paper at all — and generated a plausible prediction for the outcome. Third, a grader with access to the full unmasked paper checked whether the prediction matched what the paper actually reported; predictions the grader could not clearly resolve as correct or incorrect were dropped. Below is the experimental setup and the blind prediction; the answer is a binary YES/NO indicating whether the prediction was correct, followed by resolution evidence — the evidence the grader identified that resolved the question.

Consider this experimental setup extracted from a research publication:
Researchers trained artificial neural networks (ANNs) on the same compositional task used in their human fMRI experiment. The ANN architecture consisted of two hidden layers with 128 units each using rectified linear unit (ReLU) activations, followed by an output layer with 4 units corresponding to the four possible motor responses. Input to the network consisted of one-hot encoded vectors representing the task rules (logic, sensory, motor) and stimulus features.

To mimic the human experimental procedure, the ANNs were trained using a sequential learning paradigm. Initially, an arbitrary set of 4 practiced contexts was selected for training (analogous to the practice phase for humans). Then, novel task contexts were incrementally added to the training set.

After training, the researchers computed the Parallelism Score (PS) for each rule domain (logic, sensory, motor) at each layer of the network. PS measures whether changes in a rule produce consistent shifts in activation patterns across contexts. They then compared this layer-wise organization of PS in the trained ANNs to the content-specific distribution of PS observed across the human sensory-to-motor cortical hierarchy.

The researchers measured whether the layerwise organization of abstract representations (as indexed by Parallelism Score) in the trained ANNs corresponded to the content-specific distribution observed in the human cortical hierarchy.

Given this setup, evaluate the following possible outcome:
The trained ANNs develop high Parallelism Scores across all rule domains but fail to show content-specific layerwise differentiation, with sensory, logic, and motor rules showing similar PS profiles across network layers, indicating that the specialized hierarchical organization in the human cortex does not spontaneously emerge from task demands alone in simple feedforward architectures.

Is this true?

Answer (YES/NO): NO